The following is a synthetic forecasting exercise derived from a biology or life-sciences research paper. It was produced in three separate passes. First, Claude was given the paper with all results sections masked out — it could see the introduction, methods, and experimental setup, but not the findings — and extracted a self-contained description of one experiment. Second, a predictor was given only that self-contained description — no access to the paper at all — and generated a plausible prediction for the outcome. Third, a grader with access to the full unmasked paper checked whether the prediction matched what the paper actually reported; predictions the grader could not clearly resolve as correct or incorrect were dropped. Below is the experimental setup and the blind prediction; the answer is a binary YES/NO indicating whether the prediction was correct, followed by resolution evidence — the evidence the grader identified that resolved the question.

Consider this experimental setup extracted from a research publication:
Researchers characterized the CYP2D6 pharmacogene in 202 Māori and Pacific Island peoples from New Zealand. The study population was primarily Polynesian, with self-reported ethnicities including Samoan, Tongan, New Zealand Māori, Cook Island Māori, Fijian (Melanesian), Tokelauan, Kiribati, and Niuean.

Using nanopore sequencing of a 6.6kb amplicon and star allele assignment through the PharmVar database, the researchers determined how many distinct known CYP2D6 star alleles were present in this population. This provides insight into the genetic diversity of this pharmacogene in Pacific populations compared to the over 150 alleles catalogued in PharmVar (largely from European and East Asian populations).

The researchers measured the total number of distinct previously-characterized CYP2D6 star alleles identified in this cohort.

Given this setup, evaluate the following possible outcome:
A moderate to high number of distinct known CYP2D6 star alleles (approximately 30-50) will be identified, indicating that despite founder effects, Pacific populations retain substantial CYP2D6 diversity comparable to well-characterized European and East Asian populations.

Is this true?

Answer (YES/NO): NO